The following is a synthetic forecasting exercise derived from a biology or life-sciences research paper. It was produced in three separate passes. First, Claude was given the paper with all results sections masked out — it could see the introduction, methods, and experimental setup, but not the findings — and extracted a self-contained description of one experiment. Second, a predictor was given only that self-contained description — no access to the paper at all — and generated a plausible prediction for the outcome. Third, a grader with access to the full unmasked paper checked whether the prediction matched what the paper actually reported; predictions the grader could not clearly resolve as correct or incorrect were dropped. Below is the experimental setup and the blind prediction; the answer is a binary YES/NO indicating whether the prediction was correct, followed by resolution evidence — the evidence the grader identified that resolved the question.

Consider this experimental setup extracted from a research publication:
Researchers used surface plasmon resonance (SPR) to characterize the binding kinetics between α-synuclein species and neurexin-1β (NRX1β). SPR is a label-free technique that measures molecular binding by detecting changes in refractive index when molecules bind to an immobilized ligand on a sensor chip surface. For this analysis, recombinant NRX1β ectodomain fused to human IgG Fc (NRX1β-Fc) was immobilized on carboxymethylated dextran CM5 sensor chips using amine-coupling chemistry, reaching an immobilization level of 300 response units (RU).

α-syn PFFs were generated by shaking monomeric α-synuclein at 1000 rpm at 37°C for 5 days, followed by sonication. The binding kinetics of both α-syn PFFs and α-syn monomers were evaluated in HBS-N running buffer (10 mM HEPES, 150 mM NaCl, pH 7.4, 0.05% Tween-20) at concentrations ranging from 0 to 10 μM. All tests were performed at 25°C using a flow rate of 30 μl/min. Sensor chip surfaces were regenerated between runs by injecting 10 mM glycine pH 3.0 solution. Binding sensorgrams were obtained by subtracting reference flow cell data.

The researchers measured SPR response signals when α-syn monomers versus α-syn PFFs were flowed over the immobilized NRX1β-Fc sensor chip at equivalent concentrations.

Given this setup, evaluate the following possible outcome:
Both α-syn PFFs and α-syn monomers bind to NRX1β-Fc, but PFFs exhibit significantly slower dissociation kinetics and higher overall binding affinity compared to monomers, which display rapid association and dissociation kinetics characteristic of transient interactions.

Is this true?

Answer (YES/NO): NO